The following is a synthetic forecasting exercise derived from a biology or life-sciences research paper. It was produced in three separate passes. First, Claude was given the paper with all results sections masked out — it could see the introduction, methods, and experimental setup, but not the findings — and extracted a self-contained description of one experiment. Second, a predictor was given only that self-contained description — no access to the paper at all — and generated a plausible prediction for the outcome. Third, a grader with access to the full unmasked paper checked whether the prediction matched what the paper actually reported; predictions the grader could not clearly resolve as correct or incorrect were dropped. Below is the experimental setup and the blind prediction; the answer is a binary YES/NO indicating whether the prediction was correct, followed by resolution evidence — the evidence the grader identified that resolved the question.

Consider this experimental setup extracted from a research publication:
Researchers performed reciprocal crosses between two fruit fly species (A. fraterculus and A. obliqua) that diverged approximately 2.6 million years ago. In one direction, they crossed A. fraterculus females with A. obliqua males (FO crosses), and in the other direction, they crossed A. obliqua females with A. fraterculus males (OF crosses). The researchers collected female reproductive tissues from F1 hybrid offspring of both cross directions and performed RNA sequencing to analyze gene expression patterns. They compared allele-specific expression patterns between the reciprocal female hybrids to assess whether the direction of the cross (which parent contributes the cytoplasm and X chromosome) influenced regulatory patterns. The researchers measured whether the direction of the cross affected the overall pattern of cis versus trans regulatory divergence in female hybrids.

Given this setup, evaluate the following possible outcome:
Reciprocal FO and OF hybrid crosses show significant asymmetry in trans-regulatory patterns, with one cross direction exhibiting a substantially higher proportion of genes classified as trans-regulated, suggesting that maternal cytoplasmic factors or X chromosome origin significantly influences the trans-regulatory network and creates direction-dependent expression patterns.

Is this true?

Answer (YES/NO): NO